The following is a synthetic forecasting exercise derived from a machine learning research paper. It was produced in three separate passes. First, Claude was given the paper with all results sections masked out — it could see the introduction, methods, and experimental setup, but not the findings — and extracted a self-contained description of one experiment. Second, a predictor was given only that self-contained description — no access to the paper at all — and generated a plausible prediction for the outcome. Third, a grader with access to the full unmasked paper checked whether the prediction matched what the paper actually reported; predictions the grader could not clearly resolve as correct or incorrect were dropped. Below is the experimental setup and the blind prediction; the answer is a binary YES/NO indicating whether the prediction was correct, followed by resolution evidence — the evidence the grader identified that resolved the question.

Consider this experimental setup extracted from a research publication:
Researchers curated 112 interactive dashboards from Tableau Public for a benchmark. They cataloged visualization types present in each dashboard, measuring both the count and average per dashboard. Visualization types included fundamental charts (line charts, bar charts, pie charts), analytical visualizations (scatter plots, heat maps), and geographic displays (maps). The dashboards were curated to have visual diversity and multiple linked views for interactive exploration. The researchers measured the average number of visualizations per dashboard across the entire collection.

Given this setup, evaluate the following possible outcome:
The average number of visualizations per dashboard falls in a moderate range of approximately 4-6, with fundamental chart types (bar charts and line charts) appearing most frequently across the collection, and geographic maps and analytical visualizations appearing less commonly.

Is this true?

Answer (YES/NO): NO